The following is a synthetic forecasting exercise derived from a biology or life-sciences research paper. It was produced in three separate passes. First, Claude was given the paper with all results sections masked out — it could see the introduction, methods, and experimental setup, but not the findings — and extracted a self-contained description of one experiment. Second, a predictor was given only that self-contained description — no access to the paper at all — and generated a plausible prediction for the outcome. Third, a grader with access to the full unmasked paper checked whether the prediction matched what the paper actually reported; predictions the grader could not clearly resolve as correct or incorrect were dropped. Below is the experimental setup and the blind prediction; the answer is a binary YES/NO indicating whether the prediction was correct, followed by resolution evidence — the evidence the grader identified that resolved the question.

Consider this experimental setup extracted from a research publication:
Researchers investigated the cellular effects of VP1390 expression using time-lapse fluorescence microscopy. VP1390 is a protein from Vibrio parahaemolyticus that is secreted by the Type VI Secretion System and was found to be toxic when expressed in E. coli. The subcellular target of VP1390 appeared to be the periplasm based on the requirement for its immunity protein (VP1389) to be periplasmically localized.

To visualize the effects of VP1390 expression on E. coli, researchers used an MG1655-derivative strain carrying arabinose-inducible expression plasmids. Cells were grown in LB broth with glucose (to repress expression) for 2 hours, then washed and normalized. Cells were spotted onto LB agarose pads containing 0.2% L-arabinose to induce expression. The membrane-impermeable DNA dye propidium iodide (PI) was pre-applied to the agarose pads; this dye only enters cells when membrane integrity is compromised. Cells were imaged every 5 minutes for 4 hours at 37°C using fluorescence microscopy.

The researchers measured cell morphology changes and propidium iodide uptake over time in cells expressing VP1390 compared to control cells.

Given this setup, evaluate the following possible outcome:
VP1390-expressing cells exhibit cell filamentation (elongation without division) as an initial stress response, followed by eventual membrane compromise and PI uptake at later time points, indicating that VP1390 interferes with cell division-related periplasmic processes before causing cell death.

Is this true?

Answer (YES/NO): NO